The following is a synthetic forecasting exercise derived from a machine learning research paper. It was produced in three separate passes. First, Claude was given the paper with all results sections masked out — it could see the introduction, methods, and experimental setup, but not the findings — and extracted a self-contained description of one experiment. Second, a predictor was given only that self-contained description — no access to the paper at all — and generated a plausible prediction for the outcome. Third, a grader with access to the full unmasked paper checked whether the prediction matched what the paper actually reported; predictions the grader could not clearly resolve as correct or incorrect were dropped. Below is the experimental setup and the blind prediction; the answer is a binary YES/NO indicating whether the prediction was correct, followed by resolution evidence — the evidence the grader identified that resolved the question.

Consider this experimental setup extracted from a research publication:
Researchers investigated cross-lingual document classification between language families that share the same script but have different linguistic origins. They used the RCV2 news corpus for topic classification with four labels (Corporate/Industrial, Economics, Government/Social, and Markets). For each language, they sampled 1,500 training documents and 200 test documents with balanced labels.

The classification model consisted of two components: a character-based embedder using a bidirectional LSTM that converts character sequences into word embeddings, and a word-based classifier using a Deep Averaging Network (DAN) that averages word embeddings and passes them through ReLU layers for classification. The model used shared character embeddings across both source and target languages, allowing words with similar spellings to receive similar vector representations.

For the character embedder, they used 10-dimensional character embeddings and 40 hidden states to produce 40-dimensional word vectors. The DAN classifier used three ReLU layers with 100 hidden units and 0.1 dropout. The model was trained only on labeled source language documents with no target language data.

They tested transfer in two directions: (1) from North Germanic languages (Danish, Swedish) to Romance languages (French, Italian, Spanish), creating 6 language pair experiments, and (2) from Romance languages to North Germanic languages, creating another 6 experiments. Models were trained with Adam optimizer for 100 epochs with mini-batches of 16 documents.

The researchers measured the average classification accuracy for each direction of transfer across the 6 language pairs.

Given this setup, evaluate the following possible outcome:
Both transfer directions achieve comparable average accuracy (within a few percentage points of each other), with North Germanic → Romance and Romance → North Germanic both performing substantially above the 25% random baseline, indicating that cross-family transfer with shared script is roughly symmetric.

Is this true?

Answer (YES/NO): NO